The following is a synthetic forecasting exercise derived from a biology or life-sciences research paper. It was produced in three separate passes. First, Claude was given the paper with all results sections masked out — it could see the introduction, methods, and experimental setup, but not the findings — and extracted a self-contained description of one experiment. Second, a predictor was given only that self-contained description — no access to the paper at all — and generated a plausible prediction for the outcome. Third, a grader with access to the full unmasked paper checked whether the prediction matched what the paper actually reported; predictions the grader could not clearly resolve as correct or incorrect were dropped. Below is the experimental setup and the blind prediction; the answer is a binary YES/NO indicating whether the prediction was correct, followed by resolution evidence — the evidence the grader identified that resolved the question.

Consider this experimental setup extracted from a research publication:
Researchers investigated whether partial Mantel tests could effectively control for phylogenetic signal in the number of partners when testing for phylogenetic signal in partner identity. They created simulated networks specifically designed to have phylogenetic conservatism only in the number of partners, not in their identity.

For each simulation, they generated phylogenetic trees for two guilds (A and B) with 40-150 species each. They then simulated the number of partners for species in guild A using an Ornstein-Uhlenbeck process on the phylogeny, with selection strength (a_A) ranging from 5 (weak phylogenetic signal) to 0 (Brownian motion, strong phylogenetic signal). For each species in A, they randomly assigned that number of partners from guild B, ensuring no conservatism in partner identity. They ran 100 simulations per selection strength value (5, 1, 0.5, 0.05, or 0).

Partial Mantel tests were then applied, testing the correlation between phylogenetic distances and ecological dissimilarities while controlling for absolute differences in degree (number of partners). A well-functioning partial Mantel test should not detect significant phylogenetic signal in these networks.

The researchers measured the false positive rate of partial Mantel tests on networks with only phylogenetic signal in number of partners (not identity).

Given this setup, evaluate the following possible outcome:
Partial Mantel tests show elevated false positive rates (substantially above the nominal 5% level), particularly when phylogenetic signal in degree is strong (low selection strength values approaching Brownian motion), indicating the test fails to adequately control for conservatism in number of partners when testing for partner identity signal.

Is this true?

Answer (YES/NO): YES